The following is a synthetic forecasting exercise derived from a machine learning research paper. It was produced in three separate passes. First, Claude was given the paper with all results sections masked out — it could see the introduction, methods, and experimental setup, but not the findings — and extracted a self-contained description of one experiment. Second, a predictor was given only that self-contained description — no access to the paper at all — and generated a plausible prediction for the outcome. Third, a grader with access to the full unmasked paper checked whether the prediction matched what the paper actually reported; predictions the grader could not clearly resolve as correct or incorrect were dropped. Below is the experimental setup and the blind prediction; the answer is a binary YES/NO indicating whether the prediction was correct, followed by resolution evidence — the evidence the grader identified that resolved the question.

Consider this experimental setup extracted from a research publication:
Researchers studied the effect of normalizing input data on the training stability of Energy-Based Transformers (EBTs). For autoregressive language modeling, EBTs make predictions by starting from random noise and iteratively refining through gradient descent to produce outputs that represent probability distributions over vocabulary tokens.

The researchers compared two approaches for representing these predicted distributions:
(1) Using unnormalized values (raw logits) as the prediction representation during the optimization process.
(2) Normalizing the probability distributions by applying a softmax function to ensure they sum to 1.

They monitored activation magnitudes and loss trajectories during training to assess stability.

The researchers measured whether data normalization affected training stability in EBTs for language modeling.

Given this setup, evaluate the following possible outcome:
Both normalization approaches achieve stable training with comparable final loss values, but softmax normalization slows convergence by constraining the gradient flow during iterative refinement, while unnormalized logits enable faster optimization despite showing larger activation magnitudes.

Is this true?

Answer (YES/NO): NO